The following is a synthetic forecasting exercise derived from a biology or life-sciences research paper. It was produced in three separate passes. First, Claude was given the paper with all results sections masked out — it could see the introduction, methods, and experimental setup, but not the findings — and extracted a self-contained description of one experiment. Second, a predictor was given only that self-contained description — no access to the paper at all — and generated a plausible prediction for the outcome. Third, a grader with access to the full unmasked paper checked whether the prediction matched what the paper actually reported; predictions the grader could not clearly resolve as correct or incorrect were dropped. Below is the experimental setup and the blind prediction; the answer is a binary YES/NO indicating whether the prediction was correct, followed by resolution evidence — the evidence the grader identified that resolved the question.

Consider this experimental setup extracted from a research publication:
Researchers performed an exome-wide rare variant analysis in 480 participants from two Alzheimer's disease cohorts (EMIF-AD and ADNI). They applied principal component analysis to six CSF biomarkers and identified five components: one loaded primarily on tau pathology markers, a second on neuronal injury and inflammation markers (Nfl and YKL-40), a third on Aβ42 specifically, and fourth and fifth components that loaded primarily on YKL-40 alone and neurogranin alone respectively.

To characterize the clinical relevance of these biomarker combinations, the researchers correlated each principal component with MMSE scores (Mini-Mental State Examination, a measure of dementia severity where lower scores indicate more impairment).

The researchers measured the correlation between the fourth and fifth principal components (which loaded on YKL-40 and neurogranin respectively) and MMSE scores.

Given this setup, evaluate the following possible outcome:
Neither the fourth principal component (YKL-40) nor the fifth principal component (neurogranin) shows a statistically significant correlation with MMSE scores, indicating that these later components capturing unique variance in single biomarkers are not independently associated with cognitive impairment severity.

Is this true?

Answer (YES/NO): YES